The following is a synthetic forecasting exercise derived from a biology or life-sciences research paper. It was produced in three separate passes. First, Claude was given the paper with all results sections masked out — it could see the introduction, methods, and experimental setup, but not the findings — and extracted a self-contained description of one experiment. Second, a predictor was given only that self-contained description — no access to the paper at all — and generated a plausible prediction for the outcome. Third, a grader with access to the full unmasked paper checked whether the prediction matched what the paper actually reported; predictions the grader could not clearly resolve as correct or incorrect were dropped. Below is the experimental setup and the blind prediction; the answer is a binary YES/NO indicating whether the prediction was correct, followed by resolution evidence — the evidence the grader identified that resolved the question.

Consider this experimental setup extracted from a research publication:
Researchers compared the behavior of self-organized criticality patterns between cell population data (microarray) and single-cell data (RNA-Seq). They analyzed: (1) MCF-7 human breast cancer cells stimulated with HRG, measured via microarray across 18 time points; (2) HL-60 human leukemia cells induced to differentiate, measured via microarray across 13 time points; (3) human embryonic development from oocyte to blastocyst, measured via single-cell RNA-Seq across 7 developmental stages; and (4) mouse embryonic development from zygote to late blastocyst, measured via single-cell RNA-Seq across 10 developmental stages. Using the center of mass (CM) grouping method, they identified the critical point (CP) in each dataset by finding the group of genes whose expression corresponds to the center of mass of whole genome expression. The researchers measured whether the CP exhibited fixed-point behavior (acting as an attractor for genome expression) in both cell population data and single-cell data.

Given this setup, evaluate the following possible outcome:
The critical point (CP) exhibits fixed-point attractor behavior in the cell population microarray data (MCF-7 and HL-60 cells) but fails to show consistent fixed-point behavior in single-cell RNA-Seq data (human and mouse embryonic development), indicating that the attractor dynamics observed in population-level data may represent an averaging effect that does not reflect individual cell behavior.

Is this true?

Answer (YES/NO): NO